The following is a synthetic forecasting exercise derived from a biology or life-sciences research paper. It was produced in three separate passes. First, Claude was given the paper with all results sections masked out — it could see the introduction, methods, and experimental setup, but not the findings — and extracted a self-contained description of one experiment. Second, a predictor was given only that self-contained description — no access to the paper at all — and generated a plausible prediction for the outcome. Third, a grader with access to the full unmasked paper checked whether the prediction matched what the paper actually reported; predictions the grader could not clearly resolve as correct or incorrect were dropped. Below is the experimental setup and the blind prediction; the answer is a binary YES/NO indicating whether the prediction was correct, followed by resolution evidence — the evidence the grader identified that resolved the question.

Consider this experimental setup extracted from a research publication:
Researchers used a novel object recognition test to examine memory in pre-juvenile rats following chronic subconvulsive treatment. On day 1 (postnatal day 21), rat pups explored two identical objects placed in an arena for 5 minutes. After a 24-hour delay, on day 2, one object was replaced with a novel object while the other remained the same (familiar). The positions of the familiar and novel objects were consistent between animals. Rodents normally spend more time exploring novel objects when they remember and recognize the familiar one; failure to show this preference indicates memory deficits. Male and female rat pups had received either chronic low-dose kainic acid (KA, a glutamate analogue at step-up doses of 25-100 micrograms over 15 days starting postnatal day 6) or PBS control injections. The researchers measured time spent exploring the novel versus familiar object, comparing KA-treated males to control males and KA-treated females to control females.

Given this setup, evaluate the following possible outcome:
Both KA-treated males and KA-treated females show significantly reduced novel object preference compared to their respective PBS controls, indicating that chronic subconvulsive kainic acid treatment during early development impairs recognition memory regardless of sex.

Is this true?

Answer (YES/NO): NO